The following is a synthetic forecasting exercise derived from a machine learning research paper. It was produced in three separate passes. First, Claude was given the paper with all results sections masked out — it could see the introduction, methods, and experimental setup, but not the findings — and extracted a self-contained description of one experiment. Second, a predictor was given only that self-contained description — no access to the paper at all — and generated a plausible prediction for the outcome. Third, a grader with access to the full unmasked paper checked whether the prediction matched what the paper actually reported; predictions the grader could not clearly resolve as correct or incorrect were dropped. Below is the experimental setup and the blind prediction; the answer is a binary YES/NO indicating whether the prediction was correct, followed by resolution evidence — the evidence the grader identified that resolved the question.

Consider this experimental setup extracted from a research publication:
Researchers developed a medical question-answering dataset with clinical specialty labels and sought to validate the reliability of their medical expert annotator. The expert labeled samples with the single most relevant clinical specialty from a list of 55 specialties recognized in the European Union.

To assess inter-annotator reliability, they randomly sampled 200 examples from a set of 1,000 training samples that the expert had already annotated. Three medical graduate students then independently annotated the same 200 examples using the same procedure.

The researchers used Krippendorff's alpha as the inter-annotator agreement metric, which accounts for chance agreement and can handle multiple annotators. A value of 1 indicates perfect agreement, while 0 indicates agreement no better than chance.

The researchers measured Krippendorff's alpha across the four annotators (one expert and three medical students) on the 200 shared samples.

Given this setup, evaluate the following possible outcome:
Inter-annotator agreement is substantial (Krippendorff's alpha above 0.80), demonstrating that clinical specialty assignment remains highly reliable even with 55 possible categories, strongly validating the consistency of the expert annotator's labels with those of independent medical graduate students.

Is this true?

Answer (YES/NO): YES